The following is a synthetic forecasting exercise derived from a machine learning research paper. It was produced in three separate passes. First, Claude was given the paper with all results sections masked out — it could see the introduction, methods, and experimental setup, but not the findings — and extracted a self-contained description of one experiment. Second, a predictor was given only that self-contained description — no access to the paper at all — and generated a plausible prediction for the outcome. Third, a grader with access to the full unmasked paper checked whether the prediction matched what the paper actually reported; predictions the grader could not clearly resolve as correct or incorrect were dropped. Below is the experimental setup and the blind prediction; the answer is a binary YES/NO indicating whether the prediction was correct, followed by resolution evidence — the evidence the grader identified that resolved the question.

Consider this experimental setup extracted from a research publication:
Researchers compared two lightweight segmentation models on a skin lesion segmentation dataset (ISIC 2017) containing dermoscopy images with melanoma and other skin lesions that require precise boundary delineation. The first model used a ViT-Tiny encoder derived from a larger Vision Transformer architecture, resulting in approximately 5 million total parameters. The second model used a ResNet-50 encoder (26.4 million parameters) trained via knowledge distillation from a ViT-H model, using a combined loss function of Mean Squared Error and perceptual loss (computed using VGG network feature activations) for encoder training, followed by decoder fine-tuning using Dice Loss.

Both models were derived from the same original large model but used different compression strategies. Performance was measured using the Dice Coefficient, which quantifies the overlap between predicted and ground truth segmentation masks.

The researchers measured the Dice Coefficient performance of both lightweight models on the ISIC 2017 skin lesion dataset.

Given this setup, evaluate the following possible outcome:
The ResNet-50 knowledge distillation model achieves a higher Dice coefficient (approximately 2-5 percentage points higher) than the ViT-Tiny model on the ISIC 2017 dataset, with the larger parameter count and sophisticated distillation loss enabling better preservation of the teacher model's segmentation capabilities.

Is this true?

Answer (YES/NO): NO